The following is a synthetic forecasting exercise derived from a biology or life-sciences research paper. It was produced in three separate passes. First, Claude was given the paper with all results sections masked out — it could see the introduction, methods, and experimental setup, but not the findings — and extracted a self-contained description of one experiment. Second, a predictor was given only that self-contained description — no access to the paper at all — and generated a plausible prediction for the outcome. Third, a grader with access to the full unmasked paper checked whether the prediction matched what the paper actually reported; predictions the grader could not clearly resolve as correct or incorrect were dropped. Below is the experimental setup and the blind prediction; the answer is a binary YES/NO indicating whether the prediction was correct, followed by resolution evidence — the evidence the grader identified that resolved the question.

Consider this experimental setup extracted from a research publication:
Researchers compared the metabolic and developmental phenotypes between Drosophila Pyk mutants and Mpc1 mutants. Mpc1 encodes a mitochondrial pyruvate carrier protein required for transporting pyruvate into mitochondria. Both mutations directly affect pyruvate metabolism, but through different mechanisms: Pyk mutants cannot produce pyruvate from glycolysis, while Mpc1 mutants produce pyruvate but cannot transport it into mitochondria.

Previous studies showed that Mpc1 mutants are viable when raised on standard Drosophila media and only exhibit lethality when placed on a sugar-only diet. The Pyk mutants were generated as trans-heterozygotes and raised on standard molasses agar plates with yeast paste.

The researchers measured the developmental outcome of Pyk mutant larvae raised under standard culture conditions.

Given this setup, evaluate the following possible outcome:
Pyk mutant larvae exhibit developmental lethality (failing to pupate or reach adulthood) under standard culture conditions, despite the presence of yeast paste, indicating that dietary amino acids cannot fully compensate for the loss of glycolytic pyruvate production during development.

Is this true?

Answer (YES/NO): YES